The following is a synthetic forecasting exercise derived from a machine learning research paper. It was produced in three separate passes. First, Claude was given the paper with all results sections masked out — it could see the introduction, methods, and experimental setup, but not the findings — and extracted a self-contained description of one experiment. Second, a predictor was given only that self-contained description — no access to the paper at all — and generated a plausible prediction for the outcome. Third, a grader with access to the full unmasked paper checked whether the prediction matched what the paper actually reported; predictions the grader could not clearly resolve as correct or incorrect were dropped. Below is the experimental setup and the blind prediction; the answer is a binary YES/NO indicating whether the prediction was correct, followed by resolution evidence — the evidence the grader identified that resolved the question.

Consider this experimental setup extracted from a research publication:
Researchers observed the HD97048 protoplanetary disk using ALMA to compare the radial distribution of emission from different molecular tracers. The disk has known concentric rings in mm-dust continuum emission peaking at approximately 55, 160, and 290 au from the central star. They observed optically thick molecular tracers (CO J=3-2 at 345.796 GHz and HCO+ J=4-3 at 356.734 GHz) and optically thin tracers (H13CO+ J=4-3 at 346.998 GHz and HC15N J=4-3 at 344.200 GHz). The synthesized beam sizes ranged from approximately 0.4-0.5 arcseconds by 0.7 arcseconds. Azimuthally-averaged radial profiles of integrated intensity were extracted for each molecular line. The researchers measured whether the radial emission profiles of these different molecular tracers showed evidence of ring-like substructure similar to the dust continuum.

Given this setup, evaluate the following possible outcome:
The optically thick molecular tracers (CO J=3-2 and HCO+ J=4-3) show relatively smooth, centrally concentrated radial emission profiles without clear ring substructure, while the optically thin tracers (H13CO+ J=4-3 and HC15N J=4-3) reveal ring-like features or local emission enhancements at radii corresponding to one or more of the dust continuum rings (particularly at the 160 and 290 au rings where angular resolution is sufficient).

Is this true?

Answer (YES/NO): NO